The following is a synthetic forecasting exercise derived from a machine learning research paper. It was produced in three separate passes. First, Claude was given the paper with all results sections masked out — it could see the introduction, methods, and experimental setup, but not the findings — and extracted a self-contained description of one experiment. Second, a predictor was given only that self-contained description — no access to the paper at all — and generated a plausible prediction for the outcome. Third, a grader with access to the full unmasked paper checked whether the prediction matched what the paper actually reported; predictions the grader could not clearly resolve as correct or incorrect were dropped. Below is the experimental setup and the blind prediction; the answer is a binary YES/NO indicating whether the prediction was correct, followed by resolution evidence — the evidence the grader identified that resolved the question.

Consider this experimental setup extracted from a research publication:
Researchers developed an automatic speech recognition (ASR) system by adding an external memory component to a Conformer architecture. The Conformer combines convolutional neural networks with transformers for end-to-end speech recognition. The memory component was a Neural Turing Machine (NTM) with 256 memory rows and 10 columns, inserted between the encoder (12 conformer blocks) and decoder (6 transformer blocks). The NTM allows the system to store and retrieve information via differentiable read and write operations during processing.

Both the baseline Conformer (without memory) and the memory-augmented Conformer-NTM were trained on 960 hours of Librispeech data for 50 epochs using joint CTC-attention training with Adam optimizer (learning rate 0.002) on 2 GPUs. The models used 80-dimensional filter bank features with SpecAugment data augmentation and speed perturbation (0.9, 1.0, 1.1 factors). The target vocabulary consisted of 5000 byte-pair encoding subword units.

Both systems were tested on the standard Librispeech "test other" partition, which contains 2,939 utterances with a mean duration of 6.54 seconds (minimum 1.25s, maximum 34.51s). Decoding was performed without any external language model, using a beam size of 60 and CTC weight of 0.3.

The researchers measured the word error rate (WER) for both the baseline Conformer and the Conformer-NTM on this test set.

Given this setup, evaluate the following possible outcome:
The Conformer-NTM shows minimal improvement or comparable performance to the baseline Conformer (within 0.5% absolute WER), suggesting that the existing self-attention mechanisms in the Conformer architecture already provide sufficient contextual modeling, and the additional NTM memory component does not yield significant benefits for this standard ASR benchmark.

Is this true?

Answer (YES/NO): YES